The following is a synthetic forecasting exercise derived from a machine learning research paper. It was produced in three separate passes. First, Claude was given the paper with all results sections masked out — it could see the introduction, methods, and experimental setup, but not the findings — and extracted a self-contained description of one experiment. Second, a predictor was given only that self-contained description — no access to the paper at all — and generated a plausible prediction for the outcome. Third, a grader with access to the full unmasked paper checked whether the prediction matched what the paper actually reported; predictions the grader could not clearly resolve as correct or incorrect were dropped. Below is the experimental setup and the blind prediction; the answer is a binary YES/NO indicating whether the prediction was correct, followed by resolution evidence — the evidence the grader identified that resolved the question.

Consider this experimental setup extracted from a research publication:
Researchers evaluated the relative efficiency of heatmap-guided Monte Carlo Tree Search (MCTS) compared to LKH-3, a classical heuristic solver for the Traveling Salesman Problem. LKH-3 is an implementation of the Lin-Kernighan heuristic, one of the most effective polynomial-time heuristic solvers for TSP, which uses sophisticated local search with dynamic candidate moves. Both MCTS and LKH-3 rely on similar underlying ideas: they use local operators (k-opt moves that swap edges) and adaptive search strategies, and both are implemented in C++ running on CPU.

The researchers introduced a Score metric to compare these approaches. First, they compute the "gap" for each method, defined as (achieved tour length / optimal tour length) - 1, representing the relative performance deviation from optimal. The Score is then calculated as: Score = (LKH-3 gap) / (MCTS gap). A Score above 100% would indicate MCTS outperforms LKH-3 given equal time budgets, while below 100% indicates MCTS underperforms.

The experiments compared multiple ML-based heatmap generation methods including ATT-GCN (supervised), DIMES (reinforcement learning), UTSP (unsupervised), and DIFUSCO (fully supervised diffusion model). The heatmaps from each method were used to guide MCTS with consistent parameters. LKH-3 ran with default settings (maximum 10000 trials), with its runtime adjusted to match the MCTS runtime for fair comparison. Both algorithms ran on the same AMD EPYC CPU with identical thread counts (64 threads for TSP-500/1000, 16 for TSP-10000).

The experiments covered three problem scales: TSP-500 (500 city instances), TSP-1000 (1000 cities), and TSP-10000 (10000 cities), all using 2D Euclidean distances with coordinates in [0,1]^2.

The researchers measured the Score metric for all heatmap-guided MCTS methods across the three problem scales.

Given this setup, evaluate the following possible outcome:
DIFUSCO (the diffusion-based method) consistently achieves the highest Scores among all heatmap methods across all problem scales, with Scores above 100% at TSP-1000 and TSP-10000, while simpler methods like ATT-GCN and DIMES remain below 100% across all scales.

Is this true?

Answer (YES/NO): NO